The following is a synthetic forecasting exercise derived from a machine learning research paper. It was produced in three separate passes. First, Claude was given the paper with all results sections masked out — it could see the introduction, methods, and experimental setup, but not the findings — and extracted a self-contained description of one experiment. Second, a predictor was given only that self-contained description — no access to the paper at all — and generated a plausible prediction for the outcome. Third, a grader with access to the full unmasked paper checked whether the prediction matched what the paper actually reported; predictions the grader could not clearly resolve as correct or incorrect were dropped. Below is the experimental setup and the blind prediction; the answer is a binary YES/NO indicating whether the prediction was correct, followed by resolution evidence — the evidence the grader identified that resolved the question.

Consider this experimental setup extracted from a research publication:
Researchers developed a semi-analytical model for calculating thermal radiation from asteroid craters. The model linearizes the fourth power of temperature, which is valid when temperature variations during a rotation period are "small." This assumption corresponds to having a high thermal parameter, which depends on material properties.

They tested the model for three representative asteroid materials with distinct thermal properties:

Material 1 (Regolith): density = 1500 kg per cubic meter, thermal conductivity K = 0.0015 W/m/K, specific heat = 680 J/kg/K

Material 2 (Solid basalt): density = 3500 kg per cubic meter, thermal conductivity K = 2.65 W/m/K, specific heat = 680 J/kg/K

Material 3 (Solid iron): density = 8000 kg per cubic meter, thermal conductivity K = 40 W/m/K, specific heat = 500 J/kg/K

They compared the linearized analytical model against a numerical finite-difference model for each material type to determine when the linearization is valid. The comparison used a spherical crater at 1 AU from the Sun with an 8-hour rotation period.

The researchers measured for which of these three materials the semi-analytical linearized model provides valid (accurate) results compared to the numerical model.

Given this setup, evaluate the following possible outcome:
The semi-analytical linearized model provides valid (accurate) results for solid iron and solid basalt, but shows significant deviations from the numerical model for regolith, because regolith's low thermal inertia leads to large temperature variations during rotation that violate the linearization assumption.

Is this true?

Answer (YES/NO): YES